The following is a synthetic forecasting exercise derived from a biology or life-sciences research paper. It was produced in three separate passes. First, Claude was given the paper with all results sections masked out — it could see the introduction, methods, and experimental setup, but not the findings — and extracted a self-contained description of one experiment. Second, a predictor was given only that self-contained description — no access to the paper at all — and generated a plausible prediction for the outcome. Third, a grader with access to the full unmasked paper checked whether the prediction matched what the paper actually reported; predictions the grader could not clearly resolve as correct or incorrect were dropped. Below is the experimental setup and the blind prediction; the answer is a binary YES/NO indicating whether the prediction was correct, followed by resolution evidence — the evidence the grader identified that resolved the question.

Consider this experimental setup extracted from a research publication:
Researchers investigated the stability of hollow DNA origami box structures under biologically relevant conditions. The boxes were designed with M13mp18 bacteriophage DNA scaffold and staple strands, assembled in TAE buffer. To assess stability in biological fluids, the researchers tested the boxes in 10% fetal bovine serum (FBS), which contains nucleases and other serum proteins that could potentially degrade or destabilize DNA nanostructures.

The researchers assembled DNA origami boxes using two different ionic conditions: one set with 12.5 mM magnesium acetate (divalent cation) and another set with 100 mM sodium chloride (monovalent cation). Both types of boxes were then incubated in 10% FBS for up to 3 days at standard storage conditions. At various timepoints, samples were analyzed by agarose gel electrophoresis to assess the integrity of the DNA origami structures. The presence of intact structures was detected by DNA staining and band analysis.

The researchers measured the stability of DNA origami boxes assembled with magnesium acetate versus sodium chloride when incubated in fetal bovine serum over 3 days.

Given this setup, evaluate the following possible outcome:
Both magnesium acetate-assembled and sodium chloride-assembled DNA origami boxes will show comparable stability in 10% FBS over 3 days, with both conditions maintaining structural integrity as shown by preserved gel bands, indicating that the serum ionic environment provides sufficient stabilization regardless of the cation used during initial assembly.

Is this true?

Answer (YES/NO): YES